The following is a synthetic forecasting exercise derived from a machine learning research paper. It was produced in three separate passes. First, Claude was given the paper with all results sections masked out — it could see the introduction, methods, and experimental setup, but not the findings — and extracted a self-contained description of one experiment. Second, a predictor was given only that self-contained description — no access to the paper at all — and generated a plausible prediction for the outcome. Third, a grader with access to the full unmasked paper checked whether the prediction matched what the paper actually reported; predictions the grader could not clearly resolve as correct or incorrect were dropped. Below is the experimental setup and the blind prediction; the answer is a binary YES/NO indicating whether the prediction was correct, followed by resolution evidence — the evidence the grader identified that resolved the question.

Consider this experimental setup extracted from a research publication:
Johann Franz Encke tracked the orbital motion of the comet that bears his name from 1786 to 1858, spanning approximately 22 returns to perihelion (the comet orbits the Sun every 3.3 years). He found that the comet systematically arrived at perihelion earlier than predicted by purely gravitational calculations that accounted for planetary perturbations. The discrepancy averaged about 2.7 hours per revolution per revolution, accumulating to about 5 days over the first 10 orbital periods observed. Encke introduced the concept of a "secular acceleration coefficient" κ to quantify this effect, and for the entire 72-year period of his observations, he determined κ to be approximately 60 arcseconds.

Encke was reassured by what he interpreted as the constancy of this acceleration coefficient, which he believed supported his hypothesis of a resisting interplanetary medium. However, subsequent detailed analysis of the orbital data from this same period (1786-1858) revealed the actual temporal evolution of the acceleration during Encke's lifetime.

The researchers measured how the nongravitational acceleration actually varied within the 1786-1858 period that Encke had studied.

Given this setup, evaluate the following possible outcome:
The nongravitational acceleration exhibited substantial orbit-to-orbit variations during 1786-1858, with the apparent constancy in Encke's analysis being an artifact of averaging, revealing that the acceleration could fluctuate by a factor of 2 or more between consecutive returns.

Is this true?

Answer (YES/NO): NO